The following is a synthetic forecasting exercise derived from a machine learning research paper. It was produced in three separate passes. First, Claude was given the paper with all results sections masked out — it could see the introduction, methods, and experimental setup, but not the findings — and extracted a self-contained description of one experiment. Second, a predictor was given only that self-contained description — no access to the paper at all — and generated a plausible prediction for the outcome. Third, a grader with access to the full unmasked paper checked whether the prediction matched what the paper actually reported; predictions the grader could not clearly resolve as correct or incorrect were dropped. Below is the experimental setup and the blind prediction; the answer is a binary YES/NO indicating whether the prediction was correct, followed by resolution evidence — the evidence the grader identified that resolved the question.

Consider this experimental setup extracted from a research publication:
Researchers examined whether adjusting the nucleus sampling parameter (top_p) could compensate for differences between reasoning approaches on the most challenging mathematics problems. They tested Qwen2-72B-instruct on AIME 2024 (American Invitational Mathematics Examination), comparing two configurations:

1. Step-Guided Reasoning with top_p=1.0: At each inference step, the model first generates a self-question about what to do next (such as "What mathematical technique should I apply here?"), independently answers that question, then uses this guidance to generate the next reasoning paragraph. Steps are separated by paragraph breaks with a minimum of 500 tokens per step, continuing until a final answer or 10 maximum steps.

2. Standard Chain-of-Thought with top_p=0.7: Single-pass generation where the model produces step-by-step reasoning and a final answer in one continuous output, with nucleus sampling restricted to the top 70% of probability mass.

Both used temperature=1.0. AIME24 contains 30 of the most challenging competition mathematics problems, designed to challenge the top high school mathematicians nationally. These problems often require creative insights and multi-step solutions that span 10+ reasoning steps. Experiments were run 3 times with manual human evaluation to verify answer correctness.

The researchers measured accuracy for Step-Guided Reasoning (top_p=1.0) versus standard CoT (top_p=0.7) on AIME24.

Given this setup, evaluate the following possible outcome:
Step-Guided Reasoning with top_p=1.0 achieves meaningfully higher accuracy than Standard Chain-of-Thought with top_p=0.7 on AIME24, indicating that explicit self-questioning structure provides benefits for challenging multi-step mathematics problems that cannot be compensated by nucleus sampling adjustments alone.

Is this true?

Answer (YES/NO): NO